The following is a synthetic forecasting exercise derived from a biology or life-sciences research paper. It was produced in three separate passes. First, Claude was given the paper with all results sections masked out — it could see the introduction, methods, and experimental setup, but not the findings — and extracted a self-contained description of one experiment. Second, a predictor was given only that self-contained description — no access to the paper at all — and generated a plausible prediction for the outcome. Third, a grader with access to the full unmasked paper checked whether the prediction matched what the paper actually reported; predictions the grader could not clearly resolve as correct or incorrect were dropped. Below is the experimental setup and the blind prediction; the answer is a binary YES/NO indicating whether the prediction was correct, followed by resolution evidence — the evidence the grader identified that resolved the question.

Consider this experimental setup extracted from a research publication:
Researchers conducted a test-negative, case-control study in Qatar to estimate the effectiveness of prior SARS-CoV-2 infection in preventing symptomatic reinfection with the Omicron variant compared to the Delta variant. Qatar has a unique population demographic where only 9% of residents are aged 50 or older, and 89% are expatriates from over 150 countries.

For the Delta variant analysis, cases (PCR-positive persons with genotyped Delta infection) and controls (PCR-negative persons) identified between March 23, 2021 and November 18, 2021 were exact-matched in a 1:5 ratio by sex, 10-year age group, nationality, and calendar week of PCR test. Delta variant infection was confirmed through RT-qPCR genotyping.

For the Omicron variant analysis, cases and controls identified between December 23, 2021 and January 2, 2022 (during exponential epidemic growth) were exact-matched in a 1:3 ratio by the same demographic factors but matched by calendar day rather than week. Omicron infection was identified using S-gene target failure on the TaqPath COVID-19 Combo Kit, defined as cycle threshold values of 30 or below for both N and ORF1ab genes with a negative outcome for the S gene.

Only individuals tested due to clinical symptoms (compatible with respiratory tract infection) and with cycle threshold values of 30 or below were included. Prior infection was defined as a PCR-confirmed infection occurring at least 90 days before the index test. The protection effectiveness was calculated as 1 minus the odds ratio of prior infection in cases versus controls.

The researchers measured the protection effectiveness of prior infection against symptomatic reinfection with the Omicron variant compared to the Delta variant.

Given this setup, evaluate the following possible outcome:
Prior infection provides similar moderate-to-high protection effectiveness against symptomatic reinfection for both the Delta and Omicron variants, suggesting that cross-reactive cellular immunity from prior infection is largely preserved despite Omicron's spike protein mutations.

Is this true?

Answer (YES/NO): NO